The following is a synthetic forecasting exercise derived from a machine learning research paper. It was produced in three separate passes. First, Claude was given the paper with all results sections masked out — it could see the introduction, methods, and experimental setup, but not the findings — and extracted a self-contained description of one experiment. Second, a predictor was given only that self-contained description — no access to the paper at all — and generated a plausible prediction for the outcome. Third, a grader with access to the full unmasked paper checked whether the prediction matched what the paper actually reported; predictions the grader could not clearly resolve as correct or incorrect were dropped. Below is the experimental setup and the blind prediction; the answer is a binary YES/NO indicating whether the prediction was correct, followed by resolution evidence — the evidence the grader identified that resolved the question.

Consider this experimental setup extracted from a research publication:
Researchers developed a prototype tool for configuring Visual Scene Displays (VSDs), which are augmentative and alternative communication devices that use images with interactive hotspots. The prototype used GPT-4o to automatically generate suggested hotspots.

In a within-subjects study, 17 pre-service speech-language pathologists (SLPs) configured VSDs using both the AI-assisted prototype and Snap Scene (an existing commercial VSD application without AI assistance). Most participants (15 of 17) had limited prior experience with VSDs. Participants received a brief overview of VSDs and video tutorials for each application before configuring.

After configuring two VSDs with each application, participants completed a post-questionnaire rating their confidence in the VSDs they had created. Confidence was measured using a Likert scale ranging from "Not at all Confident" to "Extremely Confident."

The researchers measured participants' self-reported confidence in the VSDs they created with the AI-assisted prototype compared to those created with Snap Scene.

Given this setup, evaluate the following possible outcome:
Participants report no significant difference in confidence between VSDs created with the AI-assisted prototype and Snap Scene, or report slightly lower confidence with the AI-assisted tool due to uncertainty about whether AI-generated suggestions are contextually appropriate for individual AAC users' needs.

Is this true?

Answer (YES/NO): NO